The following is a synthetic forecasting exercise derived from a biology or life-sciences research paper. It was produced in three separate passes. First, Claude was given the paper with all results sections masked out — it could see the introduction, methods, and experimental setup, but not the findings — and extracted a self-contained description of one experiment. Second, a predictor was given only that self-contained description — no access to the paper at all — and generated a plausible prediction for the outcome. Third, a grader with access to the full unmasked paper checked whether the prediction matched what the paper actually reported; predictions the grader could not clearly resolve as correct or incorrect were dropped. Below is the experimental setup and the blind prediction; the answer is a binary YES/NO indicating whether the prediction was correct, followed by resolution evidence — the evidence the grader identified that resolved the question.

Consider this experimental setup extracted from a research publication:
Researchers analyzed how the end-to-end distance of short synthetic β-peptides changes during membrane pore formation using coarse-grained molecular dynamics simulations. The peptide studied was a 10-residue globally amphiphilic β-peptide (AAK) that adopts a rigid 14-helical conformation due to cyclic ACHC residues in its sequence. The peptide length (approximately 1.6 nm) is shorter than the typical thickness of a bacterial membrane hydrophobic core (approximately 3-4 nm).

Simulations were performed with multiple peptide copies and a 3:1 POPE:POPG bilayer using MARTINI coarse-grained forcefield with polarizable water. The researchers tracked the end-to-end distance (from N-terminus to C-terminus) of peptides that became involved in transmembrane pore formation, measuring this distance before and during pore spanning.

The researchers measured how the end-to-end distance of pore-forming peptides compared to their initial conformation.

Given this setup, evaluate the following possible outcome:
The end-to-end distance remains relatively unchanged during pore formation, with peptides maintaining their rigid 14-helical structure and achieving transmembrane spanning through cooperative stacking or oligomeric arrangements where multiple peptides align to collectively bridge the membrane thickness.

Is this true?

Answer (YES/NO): NO